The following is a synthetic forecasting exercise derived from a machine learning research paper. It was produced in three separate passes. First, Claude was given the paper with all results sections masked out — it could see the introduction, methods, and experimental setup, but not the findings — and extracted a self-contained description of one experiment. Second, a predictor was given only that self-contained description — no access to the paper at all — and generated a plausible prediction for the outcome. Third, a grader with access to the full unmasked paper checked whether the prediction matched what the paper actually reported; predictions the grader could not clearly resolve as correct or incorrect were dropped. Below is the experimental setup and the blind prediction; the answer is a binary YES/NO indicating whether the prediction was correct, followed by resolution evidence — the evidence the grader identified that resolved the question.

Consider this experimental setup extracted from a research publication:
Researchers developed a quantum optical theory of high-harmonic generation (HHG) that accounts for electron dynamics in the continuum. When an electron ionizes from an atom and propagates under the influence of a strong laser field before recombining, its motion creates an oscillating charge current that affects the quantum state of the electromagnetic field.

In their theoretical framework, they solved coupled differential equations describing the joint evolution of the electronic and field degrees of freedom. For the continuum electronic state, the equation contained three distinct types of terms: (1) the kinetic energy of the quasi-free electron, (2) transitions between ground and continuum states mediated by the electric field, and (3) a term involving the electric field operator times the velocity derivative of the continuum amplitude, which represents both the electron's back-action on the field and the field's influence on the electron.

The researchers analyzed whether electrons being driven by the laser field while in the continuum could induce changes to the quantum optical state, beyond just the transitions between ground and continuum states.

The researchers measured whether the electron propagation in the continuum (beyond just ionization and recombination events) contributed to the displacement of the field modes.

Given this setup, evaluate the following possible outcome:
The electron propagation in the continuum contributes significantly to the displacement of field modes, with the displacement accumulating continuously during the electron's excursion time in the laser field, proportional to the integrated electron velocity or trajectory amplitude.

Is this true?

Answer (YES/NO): YES